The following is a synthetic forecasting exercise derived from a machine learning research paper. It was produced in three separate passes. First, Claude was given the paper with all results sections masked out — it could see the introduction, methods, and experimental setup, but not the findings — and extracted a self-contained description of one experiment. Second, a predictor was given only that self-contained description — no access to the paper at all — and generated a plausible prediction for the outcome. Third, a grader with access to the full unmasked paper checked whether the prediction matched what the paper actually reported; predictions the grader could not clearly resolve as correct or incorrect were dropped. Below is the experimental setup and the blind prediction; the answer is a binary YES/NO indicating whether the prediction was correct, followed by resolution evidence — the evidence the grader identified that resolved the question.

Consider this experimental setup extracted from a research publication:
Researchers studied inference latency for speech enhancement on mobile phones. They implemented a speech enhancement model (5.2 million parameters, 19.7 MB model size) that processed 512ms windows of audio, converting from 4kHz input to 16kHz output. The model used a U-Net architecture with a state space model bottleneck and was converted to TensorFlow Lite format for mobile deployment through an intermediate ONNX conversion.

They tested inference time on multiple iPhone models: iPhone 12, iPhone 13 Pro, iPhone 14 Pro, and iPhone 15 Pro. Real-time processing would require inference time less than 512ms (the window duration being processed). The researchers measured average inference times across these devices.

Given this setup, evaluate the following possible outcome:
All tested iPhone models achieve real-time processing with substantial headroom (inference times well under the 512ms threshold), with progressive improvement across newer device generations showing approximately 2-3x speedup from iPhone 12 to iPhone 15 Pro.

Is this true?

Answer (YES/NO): NO